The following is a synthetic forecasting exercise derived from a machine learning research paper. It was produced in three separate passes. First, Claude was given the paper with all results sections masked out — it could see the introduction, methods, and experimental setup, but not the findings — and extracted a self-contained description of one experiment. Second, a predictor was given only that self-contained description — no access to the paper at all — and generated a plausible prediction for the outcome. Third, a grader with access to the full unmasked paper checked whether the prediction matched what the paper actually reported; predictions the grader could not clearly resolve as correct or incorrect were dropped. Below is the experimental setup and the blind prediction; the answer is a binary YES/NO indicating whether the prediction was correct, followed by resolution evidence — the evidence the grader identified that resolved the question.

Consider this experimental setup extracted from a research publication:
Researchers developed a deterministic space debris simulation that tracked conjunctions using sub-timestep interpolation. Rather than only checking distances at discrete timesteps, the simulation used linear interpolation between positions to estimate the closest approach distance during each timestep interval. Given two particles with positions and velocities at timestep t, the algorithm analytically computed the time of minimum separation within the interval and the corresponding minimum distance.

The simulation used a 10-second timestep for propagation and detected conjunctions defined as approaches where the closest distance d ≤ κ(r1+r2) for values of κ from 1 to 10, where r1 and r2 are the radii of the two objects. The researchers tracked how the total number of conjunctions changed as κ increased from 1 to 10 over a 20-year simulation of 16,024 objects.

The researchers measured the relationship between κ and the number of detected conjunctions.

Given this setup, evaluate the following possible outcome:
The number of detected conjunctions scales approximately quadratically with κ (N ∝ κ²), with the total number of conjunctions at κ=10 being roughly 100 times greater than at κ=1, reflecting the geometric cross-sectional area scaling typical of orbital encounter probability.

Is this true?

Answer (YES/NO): NO